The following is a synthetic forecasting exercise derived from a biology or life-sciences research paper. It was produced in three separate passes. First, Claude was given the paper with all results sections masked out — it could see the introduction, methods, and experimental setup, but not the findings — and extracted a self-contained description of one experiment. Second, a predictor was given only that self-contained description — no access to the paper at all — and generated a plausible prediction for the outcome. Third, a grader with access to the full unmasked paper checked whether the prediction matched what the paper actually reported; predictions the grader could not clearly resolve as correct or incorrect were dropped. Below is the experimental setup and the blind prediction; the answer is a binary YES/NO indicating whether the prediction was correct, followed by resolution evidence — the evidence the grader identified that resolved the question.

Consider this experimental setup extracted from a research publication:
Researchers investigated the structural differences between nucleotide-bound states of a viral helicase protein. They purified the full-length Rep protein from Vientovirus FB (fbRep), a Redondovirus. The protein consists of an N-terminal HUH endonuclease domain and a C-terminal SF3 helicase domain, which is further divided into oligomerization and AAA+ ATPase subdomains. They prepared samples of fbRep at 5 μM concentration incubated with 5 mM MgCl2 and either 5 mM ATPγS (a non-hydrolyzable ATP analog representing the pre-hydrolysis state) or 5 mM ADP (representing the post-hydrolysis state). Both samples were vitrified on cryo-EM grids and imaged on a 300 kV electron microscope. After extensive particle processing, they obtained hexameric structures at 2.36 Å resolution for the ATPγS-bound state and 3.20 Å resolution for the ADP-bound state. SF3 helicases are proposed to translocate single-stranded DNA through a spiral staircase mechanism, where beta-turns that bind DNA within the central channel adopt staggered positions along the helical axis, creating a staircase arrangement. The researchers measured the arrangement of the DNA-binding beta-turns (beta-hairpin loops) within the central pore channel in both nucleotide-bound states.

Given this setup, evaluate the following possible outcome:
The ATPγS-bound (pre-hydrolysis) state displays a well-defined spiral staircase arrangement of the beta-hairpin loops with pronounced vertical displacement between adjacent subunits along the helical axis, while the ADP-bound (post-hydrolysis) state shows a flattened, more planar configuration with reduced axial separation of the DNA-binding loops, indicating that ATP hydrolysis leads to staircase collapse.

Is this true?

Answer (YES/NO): NO